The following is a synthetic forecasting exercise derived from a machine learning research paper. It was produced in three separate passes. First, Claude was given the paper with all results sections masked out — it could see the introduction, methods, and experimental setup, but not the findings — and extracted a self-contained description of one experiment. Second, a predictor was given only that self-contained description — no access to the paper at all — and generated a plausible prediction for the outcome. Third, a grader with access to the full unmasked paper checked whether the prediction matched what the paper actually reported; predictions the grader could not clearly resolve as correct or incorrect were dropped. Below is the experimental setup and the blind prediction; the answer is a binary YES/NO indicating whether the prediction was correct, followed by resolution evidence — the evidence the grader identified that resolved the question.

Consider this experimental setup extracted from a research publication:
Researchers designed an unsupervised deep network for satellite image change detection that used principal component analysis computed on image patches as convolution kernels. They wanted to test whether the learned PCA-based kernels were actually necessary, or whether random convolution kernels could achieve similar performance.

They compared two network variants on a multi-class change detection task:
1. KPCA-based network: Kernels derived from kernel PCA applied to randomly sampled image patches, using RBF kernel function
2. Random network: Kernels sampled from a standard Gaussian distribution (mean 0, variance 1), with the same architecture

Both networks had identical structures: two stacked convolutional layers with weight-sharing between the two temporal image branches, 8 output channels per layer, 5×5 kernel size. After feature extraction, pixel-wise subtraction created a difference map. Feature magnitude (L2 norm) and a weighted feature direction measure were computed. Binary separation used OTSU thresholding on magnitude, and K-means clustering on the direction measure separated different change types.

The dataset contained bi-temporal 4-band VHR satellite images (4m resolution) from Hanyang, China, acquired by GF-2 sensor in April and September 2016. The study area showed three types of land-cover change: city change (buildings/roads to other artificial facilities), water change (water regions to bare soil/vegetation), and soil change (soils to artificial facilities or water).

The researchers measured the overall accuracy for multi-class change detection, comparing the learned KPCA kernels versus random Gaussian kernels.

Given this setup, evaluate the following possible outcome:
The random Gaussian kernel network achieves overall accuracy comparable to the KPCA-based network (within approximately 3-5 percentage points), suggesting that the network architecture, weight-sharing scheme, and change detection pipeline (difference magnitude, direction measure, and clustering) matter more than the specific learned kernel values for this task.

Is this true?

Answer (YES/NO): NO